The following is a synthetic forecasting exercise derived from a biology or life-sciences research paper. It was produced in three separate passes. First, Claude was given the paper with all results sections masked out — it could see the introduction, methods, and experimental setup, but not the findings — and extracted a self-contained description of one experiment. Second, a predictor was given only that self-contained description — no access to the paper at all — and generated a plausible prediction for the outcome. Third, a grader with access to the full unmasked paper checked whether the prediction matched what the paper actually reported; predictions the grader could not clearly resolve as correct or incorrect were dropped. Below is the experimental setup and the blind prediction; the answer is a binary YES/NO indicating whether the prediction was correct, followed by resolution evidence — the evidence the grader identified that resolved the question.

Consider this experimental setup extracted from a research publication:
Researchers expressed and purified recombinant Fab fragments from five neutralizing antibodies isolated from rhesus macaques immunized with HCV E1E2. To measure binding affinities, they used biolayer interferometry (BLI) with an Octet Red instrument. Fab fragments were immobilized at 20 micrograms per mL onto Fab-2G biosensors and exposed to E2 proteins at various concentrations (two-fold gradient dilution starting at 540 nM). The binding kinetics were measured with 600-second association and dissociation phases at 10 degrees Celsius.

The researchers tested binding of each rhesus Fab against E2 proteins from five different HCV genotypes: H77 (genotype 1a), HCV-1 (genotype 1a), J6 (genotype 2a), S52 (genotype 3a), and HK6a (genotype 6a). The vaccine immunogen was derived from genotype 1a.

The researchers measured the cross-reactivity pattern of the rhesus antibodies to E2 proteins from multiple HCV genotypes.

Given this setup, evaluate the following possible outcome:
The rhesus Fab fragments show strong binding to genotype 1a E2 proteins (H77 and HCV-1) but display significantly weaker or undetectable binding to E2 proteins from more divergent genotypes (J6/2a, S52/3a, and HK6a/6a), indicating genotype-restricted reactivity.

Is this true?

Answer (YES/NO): NO